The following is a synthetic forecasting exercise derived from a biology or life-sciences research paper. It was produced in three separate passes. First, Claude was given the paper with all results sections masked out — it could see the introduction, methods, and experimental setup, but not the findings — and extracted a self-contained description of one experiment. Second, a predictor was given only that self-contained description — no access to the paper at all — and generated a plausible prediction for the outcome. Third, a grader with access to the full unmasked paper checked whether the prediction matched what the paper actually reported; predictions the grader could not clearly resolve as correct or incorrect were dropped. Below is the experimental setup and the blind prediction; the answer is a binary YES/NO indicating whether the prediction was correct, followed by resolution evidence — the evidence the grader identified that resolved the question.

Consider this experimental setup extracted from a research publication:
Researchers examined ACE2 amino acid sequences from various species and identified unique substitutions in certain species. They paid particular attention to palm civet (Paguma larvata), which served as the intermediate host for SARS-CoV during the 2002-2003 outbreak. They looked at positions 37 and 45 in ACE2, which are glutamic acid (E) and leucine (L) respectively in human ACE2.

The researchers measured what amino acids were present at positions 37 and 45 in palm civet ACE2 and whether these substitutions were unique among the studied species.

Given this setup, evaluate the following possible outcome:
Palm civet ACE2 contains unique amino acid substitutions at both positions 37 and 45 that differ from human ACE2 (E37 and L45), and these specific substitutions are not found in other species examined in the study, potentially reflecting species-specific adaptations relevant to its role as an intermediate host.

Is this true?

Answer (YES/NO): YES